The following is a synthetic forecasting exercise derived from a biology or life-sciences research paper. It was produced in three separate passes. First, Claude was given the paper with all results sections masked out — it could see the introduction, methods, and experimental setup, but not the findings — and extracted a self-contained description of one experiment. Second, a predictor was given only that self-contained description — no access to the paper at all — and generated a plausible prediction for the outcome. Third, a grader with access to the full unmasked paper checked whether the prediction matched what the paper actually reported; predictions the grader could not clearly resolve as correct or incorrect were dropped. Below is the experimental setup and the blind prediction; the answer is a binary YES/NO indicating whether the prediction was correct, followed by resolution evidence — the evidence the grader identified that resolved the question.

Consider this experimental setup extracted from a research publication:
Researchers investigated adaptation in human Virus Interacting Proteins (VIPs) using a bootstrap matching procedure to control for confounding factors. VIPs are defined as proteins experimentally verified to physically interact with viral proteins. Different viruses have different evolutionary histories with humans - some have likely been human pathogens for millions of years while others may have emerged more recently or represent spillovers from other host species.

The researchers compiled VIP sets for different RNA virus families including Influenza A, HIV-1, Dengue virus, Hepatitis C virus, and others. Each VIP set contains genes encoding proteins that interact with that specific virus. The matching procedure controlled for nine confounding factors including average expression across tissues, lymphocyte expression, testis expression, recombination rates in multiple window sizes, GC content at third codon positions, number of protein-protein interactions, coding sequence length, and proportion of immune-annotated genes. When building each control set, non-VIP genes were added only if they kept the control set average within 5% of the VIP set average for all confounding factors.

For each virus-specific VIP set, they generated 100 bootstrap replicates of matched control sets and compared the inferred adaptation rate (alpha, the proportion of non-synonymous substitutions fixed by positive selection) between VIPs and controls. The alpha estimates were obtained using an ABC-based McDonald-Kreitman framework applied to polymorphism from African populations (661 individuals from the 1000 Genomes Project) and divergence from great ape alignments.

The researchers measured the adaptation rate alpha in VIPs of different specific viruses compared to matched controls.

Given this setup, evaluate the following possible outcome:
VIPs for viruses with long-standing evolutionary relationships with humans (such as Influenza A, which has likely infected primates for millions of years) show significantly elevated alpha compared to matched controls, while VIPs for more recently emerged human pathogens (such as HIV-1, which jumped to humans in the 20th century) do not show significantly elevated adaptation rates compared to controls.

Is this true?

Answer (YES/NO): NO